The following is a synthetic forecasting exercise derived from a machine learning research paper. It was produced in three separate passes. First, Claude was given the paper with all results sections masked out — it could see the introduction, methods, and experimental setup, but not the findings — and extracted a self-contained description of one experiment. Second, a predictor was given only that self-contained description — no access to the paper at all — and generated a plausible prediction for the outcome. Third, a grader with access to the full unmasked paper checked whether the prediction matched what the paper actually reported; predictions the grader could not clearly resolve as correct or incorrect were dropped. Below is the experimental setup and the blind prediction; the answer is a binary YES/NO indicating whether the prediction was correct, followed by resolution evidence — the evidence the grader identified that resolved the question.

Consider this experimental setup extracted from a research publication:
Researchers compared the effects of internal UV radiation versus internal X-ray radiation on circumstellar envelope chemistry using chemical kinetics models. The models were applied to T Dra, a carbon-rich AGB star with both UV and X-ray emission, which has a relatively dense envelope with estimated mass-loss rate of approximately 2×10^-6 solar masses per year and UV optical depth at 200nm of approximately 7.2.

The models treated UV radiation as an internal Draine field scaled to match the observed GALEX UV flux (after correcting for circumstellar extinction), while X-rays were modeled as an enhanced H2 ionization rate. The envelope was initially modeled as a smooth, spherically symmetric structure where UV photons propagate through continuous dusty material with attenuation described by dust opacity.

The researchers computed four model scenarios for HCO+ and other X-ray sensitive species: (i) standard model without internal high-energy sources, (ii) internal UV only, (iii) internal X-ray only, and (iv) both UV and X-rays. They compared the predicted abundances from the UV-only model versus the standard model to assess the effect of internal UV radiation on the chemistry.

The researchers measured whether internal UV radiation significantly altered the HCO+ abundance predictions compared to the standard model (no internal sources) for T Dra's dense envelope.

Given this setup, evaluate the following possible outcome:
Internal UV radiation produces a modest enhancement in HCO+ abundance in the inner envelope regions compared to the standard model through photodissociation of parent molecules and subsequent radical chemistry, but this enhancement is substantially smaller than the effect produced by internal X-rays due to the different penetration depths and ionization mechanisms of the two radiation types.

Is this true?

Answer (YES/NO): NO